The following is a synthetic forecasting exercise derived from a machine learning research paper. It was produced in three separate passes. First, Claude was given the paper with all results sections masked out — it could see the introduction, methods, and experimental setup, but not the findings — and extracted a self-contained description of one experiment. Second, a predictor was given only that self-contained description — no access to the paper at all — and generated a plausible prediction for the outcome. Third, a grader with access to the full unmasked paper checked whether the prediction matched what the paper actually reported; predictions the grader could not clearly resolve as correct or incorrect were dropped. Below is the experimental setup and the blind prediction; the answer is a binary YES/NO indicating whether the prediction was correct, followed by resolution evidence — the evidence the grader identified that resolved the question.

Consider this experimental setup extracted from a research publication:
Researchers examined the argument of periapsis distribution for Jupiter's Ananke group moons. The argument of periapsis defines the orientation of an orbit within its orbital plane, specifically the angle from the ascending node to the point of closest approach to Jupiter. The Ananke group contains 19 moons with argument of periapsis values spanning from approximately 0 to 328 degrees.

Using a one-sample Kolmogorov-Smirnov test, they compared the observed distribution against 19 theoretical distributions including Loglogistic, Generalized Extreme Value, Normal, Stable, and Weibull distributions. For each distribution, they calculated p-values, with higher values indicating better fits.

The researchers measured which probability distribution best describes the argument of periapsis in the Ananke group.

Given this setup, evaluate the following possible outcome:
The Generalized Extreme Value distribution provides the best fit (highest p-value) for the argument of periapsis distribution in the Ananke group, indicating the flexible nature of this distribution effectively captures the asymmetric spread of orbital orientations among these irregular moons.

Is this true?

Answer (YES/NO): NO